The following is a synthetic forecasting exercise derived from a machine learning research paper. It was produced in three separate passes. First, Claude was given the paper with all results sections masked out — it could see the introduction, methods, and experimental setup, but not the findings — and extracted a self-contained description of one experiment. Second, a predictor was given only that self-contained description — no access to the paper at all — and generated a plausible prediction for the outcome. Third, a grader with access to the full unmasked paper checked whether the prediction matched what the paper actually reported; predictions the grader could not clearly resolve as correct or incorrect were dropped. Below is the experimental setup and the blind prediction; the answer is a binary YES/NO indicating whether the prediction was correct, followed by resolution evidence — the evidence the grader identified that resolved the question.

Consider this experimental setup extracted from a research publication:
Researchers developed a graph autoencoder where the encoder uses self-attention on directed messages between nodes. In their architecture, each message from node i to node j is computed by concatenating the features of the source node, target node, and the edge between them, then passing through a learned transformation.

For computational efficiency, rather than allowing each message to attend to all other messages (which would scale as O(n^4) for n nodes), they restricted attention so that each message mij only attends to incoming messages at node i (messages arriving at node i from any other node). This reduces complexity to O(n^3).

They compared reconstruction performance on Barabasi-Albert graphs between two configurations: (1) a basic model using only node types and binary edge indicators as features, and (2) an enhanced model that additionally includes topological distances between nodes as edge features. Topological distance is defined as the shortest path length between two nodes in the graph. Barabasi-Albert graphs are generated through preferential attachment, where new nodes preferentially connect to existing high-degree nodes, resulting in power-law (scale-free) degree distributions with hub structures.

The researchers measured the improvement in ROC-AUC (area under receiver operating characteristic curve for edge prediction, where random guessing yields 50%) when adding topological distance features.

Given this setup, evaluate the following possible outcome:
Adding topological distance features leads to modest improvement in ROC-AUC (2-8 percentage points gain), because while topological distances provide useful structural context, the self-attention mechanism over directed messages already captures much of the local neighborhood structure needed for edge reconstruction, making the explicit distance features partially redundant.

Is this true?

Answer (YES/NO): YES